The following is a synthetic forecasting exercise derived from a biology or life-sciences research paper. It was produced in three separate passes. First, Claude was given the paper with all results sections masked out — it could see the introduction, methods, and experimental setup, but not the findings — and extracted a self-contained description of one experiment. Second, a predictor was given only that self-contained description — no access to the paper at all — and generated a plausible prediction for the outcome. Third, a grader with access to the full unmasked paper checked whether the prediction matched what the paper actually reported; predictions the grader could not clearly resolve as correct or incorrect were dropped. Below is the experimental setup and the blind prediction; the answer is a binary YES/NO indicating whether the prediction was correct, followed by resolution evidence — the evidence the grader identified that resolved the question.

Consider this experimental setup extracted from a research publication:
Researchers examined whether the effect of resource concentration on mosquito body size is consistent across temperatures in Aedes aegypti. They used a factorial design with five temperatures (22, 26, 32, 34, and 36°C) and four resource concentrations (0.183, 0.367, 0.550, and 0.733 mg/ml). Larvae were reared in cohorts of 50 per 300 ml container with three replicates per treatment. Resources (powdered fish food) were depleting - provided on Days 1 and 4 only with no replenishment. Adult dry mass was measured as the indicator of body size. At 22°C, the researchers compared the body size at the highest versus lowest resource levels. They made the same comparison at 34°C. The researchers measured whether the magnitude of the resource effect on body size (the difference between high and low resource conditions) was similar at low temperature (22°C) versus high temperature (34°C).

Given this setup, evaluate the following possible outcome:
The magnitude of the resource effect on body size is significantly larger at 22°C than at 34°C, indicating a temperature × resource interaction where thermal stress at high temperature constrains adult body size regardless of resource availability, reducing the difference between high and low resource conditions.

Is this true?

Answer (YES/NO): YES